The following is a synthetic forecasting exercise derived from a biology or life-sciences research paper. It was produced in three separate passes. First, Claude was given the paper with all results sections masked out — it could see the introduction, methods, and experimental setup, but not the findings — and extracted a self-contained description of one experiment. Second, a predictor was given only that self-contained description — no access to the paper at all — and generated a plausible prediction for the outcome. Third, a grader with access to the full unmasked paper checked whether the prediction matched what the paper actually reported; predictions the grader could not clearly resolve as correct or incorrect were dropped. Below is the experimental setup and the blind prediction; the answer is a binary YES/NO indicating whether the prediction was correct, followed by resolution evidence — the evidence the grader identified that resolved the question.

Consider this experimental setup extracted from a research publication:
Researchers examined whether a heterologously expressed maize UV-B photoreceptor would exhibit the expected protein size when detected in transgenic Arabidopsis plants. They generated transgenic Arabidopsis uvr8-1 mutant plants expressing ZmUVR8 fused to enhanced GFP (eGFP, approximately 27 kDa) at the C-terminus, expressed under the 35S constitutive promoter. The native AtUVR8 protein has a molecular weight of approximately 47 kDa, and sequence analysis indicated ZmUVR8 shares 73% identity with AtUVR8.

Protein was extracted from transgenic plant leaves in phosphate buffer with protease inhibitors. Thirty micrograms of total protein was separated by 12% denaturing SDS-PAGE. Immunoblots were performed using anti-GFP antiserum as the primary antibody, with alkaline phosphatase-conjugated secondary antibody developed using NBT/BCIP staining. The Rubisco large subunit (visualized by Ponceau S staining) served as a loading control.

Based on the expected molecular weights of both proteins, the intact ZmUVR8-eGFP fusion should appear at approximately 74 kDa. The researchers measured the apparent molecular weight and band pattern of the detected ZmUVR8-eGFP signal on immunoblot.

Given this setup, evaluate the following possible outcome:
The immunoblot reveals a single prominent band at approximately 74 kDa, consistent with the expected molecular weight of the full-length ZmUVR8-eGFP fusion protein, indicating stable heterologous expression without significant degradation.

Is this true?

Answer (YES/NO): NO